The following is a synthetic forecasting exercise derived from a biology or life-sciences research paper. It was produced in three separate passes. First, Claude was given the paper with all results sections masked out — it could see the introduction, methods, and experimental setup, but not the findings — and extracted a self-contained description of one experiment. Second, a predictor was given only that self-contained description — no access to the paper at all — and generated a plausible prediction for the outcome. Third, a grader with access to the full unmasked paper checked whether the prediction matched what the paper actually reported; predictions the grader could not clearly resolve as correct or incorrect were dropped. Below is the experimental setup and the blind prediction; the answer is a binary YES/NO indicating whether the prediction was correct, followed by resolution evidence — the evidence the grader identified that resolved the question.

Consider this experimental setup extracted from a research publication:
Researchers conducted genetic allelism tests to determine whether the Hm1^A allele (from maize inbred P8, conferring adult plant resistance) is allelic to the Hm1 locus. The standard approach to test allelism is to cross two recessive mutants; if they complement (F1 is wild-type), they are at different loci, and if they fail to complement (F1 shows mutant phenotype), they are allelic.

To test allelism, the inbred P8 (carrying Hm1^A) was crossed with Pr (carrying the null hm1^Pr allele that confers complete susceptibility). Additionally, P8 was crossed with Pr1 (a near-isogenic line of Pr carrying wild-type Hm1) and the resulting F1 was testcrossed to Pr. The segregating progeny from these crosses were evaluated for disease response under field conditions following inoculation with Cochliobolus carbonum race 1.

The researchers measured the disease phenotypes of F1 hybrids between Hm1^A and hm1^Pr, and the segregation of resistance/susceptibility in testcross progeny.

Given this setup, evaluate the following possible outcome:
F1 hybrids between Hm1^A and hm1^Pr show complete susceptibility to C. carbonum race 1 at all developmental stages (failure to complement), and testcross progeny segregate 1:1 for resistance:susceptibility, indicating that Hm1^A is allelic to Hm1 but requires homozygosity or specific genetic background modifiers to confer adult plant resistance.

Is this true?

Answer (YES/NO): NO